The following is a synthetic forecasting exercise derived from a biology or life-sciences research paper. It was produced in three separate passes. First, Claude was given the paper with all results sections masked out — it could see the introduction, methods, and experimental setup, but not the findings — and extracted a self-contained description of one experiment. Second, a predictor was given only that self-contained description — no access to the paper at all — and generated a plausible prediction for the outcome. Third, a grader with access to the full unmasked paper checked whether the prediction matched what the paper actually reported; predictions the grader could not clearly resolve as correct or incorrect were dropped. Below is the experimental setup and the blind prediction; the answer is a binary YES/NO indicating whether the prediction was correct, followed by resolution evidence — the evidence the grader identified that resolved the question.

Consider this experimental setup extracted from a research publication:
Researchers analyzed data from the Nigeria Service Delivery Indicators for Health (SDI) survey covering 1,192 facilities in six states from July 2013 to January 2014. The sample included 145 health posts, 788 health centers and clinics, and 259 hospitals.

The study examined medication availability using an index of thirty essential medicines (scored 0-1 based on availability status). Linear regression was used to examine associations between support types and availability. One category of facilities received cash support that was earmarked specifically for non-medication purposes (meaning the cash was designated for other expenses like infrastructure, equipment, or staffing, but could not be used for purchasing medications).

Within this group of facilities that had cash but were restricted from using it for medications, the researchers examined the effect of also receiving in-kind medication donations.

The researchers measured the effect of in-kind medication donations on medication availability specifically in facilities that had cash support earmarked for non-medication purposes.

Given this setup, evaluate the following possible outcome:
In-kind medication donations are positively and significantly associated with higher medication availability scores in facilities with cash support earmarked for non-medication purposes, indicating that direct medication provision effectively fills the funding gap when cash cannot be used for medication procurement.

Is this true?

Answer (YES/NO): NO